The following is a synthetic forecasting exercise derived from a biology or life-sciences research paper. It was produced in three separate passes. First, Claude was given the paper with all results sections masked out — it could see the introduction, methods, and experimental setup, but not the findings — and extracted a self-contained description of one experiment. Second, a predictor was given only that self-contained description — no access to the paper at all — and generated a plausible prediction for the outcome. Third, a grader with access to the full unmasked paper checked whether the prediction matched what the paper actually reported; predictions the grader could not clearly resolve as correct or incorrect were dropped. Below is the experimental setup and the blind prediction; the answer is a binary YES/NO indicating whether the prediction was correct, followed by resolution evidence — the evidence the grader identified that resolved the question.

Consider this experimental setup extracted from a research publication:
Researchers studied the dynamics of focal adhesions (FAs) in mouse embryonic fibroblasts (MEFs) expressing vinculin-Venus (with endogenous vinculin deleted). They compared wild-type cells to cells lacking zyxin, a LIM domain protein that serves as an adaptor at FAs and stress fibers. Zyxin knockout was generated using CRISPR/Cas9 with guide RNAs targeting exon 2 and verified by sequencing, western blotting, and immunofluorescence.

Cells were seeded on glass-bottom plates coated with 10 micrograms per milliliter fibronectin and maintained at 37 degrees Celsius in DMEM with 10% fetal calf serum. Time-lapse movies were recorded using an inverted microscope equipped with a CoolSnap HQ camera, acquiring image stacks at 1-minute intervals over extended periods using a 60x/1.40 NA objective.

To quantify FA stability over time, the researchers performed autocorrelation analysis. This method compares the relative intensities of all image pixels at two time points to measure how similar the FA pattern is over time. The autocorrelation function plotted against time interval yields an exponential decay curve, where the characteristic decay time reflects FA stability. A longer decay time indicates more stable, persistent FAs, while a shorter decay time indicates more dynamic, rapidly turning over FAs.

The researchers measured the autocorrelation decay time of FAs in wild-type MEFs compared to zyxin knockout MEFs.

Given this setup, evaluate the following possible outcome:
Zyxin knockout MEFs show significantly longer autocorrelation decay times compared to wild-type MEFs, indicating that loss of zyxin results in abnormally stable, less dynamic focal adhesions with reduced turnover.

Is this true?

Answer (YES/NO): NO